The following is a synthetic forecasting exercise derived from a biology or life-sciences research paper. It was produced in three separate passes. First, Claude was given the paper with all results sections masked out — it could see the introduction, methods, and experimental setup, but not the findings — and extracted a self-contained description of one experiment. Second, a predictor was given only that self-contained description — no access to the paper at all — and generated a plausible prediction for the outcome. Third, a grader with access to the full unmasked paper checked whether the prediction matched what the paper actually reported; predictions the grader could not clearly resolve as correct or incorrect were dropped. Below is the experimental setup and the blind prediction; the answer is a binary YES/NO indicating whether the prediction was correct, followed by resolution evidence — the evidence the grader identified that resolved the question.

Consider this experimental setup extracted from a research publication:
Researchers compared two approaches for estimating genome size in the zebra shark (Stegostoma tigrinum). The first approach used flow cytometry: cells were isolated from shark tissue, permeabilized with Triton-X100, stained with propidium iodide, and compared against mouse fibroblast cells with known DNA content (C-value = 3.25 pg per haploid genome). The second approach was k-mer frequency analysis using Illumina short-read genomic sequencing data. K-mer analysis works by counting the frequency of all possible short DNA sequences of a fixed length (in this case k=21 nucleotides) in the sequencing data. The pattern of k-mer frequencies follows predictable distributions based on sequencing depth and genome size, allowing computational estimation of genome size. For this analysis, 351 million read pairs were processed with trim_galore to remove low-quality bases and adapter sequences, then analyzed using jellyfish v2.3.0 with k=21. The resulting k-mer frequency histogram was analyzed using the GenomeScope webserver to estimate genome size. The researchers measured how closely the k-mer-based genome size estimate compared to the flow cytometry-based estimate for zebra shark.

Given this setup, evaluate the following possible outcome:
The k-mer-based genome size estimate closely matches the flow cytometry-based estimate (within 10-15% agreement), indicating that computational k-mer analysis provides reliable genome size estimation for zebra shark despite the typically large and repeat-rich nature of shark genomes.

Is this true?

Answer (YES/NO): NO